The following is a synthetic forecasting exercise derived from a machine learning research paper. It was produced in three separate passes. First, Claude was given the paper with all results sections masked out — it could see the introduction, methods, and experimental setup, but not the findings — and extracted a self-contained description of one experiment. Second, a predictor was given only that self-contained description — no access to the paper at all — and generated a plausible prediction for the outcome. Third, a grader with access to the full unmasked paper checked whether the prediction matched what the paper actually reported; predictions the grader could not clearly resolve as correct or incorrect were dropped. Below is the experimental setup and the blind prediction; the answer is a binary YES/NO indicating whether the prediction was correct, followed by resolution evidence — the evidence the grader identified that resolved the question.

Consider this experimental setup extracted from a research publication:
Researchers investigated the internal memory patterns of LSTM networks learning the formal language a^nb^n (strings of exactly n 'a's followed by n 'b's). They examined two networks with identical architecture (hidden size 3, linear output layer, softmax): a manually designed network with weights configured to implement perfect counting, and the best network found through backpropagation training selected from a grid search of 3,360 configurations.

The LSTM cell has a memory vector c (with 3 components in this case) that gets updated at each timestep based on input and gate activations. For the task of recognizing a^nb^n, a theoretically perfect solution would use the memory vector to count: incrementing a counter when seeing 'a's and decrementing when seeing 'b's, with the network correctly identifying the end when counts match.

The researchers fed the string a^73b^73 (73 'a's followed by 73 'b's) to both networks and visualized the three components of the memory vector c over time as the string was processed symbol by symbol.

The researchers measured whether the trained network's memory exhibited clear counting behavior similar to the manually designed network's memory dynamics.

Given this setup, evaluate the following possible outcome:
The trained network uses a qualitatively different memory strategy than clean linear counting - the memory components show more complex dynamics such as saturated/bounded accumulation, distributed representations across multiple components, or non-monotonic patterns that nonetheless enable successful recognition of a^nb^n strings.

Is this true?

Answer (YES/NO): NO